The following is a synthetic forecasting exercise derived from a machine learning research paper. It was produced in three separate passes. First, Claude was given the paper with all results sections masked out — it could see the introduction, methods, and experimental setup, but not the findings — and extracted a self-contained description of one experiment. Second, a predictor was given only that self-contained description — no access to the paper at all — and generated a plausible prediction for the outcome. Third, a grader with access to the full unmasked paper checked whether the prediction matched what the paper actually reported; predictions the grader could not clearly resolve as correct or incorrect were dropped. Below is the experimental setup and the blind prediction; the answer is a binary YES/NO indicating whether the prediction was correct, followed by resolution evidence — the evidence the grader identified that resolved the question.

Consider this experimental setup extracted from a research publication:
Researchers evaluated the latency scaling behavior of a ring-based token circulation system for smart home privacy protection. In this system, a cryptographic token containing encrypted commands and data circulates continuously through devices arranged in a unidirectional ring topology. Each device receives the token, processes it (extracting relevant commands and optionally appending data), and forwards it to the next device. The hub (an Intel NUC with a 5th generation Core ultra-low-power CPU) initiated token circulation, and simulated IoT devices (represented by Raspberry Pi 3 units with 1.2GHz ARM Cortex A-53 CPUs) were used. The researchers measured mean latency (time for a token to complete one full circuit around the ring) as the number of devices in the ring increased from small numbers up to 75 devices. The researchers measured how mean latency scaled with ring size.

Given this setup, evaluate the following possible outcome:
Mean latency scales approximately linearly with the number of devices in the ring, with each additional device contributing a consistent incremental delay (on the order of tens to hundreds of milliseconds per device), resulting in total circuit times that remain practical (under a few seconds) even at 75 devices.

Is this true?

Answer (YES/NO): NO